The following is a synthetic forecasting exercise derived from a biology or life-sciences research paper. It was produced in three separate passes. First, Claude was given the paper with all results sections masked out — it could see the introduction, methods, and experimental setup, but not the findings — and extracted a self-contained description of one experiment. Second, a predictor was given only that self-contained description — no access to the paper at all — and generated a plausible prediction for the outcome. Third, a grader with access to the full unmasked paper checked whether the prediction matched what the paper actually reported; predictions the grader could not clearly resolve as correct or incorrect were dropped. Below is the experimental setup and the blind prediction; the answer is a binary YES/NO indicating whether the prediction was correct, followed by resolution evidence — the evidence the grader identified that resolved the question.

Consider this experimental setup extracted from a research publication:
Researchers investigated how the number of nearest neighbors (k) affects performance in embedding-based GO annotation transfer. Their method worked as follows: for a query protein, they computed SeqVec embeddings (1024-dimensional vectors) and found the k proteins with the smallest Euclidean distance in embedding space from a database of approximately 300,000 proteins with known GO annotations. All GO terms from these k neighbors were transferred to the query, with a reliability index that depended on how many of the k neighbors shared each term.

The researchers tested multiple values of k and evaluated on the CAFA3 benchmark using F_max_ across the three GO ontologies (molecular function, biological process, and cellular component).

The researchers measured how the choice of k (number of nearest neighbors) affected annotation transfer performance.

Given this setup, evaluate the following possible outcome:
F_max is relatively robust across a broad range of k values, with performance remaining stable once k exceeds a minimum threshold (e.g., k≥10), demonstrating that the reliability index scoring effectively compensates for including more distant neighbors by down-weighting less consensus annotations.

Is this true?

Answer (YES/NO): NO